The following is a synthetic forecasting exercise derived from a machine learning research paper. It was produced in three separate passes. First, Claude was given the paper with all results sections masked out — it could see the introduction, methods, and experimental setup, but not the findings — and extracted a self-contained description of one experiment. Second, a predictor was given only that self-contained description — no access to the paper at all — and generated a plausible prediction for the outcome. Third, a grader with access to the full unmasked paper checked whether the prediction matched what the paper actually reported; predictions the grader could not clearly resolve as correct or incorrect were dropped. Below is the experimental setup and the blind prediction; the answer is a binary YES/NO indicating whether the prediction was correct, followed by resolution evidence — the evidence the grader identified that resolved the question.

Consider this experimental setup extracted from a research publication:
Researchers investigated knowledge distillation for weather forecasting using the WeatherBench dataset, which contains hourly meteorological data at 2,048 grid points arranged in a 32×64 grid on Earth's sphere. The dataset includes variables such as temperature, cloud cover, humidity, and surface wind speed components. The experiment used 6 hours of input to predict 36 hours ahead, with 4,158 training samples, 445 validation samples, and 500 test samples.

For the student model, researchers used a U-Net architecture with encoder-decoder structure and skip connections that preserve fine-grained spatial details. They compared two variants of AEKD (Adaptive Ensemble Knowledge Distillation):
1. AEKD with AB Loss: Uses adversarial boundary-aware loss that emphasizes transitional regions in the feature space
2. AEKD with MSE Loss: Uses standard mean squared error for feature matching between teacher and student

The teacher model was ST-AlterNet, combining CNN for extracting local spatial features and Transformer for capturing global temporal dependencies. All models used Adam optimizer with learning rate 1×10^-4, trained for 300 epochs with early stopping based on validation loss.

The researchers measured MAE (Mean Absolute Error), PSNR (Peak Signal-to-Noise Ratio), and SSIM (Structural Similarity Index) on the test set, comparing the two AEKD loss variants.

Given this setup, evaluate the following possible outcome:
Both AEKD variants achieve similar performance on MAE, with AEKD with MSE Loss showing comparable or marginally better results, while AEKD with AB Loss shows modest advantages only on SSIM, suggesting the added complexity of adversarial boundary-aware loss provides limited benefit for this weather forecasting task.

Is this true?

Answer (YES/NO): NO